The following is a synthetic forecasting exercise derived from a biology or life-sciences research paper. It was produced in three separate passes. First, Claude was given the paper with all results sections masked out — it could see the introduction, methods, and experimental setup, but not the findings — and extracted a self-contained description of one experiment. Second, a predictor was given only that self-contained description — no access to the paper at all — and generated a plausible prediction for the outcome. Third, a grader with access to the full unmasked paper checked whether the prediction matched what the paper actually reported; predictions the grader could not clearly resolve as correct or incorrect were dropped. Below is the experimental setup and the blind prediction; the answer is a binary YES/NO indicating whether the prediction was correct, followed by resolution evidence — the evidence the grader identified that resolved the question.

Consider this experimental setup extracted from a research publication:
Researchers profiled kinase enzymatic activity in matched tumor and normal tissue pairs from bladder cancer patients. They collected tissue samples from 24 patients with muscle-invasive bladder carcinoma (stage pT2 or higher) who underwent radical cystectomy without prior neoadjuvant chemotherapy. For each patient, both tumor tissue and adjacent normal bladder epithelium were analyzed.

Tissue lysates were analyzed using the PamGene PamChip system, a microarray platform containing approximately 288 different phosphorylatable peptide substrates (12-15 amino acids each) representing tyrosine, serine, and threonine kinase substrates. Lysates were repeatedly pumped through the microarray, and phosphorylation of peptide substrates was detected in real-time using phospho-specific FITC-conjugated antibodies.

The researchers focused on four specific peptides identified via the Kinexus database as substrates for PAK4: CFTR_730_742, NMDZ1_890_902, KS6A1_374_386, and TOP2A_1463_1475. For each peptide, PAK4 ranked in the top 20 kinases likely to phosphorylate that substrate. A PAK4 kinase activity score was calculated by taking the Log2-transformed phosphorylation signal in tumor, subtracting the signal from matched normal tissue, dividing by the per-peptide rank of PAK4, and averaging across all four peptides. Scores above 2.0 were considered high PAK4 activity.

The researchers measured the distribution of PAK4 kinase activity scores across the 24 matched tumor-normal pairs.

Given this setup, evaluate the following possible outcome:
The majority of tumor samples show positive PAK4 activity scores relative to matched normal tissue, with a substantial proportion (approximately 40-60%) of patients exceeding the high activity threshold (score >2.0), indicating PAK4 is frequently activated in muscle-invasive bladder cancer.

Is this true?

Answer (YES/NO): NO